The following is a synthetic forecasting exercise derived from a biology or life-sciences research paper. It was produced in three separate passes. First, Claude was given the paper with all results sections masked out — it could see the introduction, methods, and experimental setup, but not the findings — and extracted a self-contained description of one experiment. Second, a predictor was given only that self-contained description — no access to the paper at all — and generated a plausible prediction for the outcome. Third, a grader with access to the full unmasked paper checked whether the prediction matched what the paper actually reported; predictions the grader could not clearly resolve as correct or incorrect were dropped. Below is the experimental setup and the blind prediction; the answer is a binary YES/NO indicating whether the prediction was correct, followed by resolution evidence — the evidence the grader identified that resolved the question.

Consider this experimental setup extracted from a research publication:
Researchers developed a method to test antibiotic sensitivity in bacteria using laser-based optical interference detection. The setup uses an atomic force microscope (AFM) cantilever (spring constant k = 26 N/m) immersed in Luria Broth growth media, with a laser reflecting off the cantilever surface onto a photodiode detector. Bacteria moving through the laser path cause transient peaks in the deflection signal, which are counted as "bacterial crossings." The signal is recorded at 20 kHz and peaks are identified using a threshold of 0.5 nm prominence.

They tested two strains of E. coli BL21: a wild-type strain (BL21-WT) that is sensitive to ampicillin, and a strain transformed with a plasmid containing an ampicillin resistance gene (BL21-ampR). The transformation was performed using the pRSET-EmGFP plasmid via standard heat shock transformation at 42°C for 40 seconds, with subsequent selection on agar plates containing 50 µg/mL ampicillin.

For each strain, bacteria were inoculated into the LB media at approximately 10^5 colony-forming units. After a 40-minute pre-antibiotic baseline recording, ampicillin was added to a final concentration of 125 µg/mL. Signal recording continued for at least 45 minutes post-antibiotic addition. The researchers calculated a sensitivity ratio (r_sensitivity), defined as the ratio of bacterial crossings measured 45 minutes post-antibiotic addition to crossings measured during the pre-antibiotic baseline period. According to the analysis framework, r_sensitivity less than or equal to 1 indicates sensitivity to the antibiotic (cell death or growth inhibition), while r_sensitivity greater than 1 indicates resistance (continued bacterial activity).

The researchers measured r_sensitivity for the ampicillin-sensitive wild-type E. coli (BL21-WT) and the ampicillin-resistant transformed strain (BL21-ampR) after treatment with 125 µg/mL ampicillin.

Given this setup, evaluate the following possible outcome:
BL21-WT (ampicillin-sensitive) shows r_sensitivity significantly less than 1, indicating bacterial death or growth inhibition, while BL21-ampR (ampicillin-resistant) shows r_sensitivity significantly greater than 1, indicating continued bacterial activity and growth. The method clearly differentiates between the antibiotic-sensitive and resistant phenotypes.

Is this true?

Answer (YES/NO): NO